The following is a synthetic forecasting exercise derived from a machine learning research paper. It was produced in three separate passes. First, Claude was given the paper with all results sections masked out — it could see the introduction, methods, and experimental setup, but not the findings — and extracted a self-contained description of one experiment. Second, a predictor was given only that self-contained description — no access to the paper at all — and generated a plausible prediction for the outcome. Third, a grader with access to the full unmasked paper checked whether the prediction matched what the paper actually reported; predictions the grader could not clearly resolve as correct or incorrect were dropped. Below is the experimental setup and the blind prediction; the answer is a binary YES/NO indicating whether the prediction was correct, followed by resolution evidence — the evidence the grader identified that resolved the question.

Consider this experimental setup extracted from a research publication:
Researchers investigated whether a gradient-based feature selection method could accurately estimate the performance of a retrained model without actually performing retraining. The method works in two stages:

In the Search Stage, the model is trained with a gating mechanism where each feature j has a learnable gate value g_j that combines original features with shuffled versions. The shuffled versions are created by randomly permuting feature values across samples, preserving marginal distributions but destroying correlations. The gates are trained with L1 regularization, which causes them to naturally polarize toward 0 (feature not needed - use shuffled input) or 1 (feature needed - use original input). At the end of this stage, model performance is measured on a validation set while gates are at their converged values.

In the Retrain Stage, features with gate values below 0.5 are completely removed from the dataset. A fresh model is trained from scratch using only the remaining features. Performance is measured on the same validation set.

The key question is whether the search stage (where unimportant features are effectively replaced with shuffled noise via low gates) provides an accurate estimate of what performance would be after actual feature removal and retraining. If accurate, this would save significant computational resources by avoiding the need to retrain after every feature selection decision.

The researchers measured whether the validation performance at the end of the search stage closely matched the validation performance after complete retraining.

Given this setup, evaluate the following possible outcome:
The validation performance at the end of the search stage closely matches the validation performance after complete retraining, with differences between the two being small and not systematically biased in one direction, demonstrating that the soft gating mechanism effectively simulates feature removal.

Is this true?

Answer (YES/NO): NO